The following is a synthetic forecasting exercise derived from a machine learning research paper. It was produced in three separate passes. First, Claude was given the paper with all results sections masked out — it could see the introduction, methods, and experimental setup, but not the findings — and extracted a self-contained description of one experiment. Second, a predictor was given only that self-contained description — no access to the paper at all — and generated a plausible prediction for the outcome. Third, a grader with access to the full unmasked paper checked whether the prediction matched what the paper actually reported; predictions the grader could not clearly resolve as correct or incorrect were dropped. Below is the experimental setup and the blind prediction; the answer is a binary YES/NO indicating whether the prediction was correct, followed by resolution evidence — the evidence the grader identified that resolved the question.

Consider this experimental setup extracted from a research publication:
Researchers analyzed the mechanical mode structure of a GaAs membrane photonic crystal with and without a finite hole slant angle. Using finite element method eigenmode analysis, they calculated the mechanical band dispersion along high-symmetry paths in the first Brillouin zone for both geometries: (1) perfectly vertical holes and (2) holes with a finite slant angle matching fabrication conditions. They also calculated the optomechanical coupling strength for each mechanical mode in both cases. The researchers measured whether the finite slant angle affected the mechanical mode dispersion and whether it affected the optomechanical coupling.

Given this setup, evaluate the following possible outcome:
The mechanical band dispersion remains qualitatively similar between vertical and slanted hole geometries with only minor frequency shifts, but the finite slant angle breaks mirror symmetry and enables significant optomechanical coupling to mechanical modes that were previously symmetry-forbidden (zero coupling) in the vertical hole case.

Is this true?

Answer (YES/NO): YES